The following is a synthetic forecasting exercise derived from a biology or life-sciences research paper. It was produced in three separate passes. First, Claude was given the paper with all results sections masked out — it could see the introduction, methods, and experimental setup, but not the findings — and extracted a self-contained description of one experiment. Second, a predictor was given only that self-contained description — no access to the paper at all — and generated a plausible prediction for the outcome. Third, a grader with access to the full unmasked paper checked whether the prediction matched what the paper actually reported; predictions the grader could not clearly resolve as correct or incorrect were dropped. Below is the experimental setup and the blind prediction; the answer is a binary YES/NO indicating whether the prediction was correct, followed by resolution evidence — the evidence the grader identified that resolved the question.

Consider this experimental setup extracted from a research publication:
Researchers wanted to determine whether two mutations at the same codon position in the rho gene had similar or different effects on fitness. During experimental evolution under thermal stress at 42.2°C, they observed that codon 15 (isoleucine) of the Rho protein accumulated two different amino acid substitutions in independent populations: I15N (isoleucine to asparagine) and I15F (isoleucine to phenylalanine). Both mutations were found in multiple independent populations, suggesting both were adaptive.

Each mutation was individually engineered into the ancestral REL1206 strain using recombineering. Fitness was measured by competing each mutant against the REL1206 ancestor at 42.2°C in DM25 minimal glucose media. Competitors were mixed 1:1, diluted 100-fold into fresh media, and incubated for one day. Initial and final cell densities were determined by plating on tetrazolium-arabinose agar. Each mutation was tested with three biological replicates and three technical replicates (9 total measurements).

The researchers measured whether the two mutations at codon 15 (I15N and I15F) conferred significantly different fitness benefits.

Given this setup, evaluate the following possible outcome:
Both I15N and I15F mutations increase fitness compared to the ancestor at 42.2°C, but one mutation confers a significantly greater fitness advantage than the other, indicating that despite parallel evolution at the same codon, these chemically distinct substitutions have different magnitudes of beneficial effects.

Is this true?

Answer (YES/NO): NO